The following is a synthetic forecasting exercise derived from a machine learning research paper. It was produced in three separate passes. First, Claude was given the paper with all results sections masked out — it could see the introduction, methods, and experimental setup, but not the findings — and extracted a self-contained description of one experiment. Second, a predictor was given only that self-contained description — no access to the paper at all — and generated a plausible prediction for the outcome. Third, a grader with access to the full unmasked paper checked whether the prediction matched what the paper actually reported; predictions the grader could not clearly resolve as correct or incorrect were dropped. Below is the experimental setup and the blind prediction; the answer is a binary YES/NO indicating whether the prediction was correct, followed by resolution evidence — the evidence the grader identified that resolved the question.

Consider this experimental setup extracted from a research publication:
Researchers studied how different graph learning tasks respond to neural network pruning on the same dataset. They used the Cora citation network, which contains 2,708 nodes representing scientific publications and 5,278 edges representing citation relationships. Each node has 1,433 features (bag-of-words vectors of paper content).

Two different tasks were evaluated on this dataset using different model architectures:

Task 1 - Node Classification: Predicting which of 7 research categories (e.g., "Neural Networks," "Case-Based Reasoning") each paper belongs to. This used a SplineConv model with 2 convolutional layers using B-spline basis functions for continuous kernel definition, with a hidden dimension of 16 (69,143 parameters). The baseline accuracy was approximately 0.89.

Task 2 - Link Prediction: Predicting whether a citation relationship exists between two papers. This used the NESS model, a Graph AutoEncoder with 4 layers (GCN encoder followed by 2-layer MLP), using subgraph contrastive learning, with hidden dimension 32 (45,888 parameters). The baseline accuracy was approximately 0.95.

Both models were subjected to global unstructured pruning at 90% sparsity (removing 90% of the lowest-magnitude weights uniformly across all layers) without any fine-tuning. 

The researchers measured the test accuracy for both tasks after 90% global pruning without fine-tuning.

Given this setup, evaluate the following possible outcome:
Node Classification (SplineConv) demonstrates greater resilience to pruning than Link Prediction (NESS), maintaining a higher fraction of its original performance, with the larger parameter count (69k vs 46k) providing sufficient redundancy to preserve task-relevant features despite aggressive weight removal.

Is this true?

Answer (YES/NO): YES